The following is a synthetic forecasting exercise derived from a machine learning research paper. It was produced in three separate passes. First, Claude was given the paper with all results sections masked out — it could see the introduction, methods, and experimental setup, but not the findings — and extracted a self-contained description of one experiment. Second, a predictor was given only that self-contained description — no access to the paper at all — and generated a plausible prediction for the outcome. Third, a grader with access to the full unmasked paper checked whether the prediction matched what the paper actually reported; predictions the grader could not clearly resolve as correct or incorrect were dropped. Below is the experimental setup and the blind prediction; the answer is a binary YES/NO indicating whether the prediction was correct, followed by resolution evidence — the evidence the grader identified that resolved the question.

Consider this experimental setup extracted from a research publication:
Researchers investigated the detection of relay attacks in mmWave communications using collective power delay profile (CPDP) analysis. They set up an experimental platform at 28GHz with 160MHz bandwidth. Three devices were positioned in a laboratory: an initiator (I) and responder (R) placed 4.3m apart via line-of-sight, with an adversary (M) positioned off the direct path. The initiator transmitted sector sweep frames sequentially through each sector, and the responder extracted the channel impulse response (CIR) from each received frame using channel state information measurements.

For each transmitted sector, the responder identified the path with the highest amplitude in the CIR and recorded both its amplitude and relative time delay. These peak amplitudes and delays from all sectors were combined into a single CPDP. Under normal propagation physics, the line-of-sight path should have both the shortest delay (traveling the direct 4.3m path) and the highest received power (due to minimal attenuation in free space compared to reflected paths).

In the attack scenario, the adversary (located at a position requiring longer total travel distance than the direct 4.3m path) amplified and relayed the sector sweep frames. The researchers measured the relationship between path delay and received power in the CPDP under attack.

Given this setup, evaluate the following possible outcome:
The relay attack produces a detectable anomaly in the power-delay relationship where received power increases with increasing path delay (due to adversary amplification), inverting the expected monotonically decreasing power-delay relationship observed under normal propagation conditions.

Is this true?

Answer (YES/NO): NO